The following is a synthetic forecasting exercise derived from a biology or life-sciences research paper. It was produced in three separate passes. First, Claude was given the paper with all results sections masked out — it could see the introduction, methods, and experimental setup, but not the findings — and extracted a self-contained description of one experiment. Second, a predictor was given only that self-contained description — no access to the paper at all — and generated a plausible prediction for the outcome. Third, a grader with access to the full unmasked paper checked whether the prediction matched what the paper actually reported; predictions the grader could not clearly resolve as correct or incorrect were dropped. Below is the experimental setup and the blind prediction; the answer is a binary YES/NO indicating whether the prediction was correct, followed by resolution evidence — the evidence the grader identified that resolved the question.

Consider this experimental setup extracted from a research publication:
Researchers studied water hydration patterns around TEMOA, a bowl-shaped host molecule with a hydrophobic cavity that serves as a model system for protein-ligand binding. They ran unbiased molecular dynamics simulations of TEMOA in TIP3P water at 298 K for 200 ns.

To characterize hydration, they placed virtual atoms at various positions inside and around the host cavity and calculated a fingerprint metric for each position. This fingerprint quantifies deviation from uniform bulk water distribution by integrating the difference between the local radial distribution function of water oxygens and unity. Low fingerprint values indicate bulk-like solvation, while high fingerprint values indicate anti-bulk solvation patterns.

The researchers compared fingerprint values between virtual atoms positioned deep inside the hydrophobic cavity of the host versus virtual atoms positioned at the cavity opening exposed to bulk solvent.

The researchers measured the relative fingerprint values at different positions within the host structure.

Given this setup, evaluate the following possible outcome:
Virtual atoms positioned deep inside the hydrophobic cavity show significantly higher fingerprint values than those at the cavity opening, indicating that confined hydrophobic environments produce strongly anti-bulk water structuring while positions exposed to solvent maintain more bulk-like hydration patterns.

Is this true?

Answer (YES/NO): YES